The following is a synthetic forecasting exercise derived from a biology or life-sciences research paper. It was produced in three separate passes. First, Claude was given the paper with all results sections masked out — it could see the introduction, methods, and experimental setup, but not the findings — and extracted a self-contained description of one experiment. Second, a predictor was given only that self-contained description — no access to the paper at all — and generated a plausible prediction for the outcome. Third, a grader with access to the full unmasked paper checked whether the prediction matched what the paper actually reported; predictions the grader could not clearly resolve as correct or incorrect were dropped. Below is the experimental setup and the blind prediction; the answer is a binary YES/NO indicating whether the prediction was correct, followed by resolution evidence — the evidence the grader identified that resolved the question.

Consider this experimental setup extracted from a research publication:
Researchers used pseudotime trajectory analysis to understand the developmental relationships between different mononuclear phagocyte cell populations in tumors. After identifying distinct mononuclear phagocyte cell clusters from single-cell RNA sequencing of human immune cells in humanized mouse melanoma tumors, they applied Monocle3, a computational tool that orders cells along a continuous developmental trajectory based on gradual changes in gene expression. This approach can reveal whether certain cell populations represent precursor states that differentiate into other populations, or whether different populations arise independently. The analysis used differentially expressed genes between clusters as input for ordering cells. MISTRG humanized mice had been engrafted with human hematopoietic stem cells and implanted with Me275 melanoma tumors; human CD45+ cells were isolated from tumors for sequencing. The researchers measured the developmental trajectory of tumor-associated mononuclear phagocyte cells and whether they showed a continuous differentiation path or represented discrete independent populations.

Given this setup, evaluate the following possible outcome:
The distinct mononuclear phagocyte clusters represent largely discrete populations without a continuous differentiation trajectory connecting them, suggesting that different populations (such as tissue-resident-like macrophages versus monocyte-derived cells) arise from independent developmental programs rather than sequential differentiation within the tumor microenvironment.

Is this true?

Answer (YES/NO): NO